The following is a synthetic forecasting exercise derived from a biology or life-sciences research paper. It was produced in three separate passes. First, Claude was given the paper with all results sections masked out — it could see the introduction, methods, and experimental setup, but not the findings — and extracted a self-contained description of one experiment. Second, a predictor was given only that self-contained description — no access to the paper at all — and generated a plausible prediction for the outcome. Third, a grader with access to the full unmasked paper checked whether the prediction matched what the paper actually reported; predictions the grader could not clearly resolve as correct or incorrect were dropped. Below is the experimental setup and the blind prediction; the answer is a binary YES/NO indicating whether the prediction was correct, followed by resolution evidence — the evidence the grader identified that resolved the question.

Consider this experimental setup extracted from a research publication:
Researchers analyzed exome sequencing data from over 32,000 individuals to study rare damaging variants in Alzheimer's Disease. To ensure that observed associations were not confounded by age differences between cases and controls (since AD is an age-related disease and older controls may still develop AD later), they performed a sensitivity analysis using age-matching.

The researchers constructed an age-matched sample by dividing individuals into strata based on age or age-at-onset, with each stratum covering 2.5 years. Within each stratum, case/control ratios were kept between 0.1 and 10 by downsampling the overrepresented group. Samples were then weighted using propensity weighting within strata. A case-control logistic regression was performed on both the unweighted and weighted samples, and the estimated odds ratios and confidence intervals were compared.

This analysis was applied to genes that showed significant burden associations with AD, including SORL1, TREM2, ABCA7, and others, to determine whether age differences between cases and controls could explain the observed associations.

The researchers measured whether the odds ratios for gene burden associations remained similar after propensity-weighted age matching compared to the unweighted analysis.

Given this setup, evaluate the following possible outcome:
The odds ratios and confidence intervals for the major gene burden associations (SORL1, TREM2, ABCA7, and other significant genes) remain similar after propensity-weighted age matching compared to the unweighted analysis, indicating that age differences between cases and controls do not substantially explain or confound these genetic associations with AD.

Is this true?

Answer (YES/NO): YES